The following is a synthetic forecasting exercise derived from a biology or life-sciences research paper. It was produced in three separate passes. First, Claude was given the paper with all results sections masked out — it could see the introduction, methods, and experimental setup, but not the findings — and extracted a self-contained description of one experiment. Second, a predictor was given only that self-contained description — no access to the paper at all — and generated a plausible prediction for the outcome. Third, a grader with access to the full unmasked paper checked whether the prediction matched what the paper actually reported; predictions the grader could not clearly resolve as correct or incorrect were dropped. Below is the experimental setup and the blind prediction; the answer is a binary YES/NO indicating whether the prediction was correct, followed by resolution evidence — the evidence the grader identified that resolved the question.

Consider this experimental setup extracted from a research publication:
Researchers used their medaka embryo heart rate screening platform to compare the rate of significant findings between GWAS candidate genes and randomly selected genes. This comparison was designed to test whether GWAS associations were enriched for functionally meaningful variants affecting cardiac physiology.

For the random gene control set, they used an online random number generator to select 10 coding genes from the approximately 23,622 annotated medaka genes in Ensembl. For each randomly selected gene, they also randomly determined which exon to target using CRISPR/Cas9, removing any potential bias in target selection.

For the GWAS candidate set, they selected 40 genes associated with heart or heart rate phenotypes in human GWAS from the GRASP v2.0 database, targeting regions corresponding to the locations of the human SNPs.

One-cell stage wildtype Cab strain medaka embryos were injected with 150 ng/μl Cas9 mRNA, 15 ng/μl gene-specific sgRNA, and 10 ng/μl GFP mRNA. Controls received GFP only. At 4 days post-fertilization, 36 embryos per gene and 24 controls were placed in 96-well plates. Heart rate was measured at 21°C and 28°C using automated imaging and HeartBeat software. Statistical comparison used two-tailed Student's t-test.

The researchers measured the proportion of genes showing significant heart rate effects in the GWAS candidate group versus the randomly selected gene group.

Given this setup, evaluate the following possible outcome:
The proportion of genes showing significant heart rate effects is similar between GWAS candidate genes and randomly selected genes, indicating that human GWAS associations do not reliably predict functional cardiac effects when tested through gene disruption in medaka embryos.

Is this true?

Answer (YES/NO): NO